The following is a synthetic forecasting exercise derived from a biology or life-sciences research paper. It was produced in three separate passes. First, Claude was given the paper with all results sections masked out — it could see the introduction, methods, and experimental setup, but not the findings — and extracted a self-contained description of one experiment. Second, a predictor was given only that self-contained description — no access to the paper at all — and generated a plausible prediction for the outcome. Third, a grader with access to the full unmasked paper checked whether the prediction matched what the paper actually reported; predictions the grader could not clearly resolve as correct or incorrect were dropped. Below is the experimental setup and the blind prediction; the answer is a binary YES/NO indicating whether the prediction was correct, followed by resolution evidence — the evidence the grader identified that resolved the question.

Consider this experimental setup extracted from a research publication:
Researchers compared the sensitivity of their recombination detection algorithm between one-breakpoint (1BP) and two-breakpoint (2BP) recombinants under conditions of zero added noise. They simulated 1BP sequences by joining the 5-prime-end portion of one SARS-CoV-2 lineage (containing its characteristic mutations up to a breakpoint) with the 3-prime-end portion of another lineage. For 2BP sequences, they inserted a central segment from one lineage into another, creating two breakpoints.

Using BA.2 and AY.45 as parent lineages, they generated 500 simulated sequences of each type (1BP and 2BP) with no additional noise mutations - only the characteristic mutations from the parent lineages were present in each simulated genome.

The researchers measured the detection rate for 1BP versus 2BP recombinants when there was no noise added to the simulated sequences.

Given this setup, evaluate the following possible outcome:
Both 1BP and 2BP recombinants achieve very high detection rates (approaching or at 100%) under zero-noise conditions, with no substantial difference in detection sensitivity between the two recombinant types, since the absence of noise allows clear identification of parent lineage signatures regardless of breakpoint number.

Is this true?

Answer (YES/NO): YES